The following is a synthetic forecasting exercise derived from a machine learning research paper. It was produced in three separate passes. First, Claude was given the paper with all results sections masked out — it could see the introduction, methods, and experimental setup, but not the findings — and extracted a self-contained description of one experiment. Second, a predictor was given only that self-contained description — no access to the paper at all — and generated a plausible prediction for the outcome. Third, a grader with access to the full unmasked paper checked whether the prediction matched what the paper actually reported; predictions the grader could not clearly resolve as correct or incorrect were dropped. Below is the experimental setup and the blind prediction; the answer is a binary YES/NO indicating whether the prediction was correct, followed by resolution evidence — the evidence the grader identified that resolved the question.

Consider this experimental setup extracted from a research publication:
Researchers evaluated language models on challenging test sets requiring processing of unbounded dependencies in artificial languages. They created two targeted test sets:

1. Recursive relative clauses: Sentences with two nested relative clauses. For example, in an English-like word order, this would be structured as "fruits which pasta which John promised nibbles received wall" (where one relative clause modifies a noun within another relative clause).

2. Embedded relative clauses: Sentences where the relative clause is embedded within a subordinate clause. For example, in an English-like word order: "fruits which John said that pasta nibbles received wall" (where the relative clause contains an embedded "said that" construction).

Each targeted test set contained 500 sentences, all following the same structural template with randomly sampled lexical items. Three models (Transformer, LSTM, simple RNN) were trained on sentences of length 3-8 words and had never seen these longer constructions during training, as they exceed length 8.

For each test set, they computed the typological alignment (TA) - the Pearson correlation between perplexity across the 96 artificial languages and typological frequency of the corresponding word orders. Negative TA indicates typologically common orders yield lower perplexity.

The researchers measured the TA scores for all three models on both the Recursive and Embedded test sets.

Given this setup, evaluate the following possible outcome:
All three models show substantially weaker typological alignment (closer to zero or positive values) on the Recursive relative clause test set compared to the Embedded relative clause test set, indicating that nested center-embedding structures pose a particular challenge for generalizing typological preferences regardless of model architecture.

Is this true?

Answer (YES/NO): YES